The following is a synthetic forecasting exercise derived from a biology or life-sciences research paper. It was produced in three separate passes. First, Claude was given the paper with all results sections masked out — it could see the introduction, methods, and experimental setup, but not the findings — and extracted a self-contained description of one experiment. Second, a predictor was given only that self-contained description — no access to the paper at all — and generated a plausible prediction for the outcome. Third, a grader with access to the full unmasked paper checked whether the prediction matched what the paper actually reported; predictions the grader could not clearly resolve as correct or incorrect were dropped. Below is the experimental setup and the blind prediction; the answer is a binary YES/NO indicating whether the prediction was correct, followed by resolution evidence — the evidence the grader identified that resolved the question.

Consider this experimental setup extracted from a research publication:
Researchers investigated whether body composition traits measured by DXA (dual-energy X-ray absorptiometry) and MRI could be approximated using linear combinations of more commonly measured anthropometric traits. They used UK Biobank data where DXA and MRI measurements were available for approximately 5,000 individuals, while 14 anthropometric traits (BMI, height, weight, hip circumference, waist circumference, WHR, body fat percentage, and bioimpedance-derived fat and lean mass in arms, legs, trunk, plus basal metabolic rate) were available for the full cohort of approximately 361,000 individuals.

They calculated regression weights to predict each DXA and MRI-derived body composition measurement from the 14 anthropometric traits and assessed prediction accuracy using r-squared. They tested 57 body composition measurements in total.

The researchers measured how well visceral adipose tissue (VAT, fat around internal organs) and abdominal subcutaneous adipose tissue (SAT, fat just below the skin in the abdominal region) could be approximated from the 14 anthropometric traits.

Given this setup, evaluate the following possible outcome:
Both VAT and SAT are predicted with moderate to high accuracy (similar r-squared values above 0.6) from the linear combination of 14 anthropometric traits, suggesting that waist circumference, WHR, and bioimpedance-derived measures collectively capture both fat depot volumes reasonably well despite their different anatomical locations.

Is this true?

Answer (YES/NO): NO